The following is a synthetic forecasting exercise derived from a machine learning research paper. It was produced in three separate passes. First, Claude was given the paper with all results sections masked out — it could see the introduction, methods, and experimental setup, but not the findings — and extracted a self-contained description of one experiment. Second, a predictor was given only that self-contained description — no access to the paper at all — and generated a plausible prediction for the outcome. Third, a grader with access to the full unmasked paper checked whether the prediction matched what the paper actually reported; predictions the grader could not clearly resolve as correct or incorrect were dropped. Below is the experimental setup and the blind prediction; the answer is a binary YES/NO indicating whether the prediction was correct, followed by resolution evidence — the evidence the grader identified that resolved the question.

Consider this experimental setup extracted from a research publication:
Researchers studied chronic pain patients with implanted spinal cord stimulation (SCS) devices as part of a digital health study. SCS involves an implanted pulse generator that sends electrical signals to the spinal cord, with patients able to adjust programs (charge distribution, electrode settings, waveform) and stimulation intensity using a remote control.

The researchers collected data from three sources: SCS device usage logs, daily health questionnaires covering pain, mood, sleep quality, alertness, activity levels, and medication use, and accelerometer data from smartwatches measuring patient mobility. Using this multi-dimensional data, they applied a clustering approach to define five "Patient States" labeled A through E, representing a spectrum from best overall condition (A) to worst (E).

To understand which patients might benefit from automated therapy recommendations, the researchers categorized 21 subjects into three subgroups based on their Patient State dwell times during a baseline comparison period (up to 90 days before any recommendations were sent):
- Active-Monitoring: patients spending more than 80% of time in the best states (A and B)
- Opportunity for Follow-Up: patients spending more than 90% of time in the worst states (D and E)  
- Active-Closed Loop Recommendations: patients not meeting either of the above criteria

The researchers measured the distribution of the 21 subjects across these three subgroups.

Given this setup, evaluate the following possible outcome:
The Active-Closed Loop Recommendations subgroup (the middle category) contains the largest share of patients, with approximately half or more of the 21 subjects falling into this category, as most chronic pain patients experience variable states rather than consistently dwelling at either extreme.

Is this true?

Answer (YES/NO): NO